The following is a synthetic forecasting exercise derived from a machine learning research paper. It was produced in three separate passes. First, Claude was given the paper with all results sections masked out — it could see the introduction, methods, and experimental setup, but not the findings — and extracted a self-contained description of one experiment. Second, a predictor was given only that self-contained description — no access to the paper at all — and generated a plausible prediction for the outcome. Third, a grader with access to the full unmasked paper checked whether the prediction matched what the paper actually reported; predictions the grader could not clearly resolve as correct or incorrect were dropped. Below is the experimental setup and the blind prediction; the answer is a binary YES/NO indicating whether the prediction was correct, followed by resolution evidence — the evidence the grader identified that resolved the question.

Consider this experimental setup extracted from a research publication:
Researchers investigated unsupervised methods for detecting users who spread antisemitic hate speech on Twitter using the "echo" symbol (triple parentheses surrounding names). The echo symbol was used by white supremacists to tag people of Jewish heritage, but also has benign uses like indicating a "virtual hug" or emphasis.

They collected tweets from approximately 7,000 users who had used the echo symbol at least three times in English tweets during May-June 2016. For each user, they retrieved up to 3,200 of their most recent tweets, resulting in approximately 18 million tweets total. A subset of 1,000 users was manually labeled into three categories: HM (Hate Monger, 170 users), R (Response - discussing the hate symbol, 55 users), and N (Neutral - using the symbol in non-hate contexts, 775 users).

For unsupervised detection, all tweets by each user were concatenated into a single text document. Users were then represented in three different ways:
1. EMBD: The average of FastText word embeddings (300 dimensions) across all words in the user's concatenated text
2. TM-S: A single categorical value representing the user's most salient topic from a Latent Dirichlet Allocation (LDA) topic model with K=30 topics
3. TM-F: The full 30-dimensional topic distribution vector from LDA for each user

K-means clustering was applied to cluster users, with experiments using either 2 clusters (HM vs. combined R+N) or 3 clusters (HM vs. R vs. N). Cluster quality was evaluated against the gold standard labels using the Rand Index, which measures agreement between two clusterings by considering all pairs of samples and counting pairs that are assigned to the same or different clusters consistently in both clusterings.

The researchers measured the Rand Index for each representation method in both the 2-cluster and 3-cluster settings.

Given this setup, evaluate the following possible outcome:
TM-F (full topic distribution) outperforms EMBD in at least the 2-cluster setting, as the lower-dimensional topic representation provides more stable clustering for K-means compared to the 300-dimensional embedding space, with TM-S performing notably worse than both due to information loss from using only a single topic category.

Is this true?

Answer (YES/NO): NO